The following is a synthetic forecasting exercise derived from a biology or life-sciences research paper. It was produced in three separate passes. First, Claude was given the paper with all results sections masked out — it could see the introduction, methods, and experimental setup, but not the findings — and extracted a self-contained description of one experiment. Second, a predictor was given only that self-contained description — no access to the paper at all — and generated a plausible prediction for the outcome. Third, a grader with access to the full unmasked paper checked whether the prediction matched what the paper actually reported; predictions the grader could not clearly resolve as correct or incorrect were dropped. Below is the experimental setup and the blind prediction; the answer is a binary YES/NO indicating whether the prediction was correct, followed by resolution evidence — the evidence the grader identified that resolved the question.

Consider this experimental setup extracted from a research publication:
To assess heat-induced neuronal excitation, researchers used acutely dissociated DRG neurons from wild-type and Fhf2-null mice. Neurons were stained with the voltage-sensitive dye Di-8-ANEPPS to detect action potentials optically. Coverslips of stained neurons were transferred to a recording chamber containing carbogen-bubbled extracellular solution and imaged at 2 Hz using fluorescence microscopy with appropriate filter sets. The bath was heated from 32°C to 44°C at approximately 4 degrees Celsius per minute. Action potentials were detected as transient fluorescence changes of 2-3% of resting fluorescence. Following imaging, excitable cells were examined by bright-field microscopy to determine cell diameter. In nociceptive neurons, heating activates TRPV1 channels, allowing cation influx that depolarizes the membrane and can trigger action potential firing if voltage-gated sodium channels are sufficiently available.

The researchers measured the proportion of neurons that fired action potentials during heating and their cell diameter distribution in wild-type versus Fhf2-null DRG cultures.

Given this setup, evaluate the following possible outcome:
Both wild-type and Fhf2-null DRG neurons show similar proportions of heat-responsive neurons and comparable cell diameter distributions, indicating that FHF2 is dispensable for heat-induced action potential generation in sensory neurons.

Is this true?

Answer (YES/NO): YES